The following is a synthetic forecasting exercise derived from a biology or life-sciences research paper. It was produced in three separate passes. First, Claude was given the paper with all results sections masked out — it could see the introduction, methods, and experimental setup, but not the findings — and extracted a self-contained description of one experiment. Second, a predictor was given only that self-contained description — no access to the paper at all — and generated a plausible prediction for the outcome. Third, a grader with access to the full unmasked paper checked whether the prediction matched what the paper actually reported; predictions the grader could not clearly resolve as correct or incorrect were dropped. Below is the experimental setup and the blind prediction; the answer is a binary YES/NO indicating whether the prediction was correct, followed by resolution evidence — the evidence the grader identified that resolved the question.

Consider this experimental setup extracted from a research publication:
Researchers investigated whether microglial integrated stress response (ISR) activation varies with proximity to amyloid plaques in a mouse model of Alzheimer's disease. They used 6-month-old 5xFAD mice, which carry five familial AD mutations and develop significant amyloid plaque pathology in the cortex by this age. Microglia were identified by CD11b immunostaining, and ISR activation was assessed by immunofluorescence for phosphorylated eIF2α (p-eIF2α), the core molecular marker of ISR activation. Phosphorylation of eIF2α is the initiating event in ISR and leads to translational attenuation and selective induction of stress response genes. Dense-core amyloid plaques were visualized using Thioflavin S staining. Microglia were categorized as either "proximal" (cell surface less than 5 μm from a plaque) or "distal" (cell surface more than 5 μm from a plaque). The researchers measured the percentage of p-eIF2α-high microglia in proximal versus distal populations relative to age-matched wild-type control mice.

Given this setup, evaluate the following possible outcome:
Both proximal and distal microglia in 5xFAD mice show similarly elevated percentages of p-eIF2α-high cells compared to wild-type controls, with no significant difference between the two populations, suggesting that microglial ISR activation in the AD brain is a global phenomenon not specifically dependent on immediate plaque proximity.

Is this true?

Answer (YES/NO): NO